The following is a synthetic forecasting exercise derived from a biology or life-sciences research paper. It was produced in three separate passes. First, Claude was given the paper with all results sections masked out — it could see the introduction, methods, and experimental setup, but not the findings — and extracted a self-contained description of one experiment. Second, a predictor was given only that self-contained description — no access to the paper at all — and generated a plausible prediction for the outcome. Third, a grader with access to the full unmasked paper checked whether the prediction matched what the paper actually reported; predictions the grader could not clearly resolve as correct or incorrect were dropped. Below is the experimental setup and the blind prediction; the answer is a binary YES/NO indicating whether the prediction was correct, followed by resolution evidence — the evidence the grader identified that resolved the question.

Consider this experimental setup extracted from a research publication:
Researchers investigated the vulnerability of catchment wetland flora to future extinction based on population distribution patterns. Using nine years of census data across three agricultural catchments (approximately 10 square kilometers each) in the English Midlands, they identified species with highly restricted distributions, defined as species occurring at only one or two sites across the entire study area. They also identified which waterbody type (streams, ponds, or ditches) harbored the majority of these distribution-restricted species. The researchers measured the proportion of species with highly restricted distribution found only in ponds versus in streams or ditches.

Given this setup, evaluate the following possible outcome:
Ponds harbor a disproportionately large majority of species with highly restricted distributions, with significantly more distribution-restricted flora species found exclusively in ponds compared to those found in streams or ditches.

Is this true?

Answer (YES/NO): YES